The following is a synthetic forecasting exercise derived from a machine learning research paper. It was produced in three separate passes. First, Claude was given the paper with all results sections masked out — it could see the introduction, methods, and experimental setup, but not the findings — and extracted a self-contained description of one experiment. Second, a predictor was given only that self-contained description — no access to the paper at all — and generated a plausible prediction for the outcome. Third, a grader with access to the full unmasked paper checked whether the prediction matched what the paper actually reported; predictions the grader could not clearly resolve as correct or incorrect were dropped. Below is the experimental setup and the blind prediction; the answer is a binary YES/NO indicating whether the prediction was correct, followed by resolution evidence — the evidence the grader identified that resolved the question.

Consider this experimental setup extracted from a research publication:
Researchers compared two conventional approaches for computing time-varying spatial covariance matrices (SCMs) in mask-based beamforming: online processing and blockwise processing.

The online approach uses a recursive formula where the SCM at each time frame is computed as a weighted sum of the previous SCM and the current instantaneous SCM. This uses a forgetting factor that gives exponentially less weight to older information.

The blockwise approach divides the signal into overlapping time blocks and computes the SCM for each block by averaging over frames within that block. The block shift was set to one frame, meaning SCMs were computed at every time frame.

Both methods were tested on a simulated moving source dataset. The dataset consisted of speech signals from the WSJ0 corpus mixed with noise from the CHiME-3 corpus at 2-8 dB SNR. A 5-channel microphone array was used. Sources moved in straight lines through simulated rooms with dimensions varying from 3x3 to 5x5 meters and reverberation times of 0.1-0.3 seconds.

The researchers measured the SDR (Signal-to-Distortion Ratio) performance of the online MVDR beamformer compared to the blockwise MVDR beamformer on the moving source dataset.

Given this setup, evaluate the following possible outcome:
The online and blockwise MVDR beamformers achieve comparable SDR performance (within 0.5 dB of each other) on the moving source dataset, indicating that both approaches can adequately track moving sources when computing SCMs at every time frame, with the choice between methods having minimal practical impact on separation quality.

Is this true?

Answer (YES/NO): NO